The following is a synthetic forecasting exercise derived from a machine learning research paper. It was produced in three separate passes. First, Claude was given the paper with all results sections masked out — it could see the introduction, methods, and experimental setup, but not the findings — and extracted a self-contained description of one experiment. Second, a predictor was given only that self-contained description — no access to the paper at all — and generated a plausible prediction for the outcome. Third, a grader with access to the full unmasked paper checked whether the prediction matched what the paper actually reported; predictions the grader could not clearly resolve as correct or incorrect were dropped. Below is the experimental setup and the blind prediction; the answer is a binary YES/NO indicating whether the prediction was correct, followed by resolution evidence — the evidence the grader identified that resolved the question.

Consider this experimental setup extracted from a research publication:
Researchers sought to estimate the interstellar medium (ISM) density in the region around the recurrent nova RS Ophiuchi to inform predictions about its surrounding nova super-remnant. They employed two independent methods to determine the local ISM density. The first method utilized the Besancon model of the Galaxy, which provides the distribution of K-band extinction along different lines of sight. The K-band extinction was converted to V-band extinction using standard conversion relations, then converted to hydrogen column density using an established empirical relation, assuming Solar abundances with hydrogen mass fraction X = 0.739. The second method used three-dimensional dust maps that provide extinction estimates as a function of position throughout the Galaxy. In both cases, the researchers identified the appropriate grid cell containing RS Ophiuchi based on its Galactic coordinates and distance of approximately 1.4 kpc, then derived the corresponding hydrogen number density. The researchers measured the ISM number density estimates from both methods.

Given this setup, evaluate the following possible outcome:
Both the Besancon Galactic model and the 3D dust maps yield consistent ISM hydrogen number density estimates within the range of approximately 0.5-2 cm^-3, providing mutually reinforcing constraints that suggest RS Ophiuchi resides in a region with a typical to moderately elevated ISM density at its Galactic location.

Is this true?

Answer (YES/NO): NO